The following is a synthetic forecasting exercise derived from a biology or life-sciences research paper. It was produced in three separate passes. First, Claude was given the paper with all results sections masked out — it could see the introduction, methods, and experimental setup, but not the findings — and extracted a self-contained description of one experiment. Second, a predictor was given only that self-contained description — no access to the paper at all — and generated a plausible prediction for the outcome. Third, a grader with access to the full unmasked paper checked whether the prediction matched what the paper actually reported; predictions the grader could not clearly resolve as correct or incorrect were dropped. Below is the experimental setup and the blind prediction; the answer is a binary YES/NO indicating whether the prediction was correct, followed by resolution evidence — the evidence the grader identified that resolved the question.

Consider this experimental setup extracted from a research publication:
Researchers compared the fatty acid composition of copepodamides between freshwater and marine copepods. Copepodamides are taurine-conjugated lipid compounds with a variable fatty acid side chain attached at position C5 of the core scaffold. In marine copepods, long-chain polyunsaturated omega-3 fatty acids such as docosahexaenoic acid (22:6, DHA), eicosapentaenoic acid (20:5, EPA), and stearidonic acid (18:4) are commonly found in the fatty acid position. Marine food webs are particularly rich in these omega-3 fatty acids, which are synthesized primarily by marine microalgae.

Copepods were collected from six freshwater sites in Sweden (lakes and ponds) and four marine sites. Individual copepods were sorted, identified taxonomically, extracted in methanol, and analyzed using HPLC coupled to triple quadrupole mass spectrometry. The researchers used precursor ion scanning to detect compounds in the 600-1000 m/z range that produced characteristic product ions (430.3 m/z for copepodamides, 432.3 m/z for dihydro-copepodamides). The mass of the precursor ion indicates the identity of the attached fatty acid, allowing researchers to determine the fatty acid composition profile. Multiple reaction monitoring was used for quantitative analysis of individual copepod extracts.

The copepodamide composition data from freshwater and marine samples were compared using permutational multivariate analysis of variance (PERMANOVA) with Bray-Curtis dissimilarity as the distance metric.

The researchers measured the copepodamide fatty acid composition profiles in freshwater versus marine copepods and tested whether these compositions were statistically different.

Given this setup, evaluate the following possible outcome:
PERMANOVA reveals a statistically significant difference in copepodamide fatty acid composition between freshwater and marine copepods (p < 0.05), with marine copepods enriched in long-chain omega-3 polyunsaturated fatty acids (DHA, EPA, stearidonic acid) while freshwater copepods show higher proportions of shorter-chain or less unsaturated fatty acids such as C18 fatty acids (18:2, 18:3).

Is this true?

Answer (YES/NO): YES